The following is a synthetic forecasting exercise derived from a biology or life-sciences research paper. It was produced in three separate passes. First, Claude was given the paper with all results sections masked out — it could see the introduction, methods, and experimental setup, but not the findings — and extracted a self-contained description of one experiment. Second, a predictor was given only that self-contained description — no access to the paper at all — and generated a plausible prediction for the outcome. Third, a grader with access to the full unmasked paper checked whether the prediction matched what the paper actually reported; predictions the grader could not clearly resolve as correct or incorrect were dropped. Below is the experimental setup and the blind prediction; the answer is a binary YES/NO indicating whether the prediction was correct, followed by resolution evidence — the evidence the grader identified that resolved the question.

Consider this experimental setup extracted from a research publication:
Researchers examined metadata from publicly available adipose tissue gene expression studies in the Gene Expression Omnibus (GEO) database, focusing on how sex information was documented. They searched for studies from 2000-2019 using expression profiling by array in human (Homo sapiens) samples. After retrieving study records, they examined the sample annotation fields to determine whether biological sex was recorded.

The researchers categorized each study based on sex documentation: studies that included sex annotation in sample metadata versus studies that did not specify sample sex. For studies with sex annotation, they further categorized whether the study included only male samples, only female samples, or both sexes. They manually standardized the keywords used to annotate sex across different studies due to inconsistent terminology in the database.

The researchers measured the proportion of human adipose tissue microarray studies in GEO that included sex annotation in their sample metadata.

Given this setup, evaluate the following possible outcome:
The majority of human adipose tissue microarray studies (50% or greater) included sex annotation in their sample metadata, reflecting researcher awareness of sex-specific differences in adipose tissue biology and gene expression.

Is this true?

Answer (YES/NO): NO